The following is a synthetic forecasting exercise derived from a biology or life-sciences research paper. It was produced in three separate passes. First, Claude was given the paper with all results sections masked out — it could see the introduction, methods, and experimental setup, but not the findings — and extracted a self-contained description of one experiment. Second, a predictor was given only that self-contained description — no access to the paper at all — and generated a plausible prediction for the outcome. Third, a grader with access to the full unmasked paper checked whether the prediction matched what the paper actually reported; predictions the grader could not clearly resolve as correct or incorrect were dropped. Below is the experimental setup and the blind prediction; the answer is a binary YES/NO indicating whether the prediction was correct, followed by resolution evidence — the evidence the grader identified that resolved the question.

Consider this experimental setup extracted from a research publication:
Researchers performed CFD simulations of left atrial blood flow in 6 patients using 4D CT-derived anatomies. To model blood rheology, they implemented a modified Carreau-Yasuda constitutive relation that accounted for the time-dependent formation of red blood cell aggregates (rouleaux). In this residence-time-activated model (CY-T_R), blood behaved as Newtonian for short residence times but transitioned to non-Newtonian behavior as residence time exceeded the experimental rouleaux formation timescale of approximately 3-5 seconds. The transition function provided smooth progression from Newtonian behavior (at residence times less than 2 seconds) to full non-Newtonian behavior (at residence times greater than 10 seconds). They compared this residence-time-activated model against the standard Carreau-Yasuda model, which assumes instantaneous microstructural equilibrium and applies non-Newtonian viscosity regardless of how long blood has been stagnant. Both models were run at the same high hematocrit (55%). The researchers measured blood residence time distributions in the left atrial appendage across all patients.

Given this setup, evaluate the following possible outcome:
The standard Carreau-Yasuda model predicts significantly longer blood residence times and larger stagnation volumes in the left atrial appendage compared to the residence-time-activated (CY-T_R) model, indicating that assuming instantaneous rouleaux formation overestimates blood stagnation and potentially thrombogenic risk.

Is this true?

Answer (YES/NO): YES